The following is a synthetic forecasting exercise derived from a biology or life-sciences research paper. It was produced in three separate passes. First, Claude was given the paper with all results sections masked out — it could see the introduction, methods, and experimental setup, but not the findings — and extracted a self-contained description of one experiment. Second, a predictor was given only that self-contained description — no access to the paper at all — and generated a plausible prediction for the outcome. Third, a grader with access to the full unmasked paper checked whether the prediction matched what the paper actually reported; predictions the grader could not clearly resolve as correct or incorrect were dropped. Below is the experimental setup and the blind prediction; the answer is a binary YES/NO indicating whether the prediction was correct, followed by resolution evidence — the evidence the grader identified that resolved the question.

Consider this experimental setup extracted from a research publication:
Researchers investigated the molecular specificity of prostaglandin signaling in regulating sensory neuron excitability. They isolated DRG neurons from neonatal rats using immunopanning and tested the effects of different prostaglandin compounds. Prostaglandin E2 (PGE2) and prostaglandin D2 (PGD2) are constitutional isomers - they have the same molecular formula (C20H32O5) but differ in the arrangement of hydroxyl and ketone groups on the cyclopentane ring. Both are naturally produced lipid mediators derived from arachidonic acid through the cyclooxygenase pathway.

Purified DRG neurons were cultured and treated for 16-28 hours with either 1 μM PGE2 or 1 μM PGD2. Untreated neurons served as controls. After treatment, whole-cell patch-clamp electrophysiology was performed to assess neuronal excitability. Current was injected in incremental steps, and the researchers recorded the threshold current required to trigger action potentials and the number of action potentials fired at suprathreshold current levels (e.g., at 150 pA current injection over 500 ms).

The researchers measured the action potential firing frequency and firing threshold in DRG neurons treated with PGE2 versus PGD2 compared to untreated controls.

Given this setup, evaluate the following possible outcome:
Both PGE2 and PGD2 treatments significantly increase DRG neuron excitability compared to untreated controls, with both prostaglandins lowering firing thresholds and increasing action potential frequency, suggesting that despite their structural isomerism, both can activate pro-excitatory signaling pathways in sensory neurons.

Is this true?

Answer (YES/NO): NO